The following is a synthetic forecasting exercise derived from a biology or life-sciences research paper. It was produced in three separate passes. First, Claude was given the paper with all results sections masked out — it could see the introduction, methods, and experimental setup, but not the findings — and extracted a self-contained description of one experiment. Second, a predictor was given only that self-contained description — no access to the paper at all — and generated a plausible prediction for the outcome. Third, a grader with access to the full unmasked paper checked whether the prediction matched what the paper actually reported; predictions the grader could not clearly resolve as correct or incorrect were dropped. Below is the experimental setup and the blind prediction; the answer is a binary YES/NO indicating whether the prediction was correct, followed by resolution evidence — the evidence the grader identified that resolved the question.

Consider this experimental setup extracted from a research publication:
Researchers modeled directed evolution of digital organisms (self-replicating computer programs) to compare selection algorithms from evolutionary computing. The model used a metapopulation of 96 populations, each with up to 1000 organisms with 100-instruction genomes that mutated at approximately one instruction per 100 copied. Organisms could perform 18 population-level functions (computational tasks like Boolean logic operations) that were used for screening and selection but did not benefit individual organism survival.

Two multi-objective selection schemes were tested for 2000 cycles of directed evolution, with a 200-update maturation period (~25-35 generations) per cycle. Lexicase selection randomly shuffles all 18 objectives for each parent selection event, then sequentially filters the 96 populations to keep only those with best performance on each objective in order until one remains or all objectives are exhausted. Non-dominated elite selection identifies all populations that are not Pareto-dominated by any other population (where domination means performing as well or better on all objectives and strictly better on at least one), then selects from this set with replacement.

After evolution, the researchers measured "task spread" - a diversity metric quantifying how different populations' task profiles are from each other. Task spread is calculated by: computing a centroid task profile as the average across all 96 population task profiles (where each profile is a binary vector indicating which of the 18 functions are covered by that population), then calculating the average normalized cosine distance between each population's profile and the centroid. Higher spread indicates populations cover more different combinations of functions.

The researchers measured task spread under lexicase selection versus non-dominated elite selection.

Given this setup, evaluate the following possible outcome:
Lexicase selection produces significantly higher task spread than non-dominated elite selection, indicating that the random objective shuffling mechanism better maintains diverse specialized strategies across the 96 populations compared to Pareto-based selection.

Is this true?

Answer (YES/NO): YES